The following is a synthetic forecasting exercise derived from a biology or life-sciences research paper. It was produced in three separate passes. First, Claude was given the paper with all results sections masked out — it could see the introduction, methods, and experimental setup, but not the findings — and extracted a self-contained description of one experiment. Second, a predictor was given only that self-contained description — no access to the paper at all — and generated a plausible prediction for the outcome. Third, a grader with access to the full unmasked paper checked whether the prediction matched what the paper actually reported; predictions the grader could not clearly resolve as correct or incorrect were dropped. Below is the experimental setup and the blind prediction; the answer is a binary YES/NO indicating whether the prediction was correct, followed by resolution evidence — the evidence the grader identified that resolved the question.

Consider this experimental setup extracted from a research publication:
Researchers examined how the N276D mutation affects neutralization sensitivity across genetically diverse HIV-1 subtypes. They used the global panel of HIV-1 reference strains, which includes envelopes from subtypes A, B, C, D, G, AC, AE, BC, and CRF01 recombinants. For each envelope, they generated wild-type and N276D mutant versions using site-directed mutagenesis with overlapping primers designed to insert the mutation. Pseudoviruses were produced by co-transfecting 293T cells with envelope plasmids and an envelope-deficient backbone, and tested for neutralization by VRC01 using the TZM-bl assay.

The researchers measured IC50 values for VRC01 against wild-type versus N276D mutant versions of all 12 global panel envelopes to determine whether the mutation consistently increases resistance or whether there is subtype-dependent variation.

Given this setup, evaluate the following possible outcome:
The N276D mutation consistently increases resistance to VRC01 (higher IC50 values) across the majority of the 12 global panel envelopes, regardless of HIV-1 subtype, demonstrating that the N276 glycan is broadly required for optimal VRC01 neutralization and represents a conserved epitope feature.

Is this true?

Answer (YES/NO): NO